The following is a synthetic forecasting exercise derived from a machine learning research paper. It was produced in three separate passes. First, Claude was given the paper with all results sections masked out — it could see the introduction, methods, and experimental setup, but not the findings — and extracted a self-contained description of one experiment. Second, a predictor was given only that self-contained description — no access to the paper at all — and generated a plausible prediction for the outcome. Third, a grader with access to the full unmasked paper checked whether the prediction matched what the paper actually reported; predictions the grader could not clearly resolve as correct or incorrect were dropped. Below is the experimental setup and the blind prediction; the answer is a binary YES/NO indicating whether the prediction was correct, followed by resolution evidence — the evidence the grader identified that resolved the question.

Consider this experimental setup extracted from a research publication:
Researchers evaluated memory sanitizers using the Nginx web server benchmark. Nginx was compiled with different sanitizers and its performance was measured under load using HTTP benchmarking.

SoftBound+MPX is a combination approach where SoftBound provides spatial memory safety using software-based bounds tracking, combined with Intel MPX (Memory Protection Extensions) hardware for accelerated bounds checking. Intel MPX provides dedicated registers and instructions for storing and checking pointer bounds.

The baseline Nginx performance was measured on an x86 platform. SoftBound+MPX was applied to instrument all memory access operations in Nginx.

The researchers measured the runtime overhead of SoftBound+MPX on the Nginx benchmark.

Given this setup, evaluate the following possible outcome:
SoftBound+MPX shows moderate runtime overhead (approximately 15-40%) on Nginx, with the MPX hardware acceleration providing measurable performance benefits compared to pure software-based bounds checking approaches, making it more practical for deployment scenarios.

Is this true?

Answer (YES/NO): NO